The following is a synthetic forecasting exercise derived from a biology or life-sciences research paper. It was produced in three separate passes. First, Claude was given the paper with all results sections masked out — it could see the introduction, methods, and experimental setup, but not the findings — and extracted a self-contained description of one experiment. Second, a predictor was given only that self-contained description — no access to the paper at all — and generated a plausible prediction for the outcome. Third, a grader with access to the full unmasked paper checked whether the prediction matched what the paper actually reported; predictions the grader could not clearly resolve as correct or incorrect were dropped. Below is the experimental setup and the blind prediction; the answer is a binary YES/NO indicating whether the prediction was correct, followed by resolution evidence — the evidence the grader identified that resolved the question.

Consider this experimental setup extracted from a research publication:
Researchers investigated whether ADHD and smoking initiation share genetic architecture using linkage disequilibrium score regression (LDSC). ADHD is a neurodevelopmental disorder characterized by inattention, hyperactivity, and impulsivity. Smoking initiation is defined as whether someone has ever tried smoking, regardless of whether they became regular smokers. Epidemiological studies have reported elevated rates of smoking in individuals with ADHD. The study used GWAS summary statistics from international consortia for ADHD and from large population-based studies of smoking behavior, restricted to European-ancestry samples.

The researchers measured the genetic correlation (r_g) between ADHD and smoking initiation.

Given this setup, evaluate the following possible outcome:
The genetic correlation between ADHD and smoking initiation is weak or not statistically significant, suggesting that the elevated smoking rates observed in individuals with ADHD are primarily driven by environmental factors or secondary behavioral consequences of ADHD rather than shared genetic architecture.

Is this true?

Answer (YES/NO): NO